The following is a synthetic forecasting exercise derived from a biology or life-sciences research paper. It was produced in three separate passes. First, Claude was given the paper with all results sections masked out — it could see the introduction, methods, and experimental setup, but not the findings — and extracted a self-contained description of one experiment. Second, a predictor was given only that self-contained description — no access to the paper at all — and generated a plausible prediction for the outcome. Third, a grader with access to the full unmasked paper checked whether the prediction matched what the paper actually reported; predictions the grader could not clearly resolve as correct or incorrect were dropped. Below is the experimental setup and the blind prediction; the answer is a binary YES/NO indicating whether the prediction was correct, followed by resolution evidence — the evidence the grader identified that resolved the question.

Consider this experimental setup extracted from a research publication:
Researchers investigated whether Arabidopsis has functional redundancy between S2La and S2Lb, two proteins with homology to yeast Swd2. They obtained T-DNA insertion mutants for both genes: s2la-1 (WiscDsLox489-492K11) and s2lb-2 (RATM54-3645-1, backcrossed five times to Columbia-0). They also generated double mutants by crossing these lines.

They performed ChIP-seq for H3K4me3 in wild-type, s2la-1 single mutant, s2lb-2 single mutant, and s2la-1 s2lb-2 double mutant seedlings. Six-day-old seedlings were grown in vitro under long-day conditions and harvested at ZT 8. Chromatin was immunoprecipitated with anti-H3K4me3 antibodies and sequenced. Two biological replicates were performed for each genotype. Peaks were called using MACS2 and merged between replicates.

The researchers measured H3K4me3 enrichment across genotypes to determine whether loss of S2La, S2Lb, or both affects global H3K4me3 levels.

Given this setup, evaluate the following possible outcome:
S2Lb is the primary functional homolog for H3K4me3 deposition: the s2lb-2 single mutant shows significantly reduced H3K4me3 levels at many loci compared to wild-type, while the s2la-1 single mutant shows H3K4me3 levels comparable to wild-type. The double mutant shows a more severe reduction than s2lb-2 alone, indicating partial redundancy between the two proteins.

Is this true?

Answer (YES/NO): NO